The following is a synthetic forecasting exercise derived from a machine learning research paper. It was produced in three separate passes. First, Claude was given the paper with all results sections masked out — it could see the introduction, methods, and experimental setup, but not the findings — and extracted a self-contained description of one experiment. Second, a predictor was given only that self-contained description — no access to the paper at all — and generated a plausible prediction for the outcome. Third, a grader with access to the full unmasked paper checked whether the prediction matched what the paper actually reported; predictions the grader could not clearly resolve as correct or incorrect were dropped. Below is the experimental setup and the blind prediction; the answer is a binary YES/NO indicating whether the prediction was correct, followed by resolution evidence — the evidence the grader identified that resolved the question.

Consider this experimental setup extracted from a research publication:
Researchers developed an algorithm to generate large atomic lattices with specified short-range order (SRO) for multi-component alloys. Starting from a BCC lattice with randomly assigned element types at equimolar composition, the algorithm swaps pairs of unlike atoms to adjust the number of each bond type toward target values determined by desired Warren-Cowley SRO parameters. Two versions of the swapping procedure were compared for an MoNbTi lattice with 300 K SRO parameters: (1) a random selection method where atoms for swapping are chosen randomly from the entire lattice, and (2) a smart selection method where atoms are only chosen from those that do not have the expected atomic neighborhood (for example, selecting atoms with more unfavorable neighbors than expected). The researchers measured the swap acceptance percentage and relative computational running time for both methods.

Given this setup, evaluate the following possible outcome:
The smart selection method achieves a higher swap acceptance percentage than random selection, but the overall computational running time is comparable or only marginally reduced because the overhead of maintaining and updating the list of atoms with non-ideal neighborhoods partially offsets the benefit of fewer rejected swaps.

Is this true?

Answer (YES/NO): NO